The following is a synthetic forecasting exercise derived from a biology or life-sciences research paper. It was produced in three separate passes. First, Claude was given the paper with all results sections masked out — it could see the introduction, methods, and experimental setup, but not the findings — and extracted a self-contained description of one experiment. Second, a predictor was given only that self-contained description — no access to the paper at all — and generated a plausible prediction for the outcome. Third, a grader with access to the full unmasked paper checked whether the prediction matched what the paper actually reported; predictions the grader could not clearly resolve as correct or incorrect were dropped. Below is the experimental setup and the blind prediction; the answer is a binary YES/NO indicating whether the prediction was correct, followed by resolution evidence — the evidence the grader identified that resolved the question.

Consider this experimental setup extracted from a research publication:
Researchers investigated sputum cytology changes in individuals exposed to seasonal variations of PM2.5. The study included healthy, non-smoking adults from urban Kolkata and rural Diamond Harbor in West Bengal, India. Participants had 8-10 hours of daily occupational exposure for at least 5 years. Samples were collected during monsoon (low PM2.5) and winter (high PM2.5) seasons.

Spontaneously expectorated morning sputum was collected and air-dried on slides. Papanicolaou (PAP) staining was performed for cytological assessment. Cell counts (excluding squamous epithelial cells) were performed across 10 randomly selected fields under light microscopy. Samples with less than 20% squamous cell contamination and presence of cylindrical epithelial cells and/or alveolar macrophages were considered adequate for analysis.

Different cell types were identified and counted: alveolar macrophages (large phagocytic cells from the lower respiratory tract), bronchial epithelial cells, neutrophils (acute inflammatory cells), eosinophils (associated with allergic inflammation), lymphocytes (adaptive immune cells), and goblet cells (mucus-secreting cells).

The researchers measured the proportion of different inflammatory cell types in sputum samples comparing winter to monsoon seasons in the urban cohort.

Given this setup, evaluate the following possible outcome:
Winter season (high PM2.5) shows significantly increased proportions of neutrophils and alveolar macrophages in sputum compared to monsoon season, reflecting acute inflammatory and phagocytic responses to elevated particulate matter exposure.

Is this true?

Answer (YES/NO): YES